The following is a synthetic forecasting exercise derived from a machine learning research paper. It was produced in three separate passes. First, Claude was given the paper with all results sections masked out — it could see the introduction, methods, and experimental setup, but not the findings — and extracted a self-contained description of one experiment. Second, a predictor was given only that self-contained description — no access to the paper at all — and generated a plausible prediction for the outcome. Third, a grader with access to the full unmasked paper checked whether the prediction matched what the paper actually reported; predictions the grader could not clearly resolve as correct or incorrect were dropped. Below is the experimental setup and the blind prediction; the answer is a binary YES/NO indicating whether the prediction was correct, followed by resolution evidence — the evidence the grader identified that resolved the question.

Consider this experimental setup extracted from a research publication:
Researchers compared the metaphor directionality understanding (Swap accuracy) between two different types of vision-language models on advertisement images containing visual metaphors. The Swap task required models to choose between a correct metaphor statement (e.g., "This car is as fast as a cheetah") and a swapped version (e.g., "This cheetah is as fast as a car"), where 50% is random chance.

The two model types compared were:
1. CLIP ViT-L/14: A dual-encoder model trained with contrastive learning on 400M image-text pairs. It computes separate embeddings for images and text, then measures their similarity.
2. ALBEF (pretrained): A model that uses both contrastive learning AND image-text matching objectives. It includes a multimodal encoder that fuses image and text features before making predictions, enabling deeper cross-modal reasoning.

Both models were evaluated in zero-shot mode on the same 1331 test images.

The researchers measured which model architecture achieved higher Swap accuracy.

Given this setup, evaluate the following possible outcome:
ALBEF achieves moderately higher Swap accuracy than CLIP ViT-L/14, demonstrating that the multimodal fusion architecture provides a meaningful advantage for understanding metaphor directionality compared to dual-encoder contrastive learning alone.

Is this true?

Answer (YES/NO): NO